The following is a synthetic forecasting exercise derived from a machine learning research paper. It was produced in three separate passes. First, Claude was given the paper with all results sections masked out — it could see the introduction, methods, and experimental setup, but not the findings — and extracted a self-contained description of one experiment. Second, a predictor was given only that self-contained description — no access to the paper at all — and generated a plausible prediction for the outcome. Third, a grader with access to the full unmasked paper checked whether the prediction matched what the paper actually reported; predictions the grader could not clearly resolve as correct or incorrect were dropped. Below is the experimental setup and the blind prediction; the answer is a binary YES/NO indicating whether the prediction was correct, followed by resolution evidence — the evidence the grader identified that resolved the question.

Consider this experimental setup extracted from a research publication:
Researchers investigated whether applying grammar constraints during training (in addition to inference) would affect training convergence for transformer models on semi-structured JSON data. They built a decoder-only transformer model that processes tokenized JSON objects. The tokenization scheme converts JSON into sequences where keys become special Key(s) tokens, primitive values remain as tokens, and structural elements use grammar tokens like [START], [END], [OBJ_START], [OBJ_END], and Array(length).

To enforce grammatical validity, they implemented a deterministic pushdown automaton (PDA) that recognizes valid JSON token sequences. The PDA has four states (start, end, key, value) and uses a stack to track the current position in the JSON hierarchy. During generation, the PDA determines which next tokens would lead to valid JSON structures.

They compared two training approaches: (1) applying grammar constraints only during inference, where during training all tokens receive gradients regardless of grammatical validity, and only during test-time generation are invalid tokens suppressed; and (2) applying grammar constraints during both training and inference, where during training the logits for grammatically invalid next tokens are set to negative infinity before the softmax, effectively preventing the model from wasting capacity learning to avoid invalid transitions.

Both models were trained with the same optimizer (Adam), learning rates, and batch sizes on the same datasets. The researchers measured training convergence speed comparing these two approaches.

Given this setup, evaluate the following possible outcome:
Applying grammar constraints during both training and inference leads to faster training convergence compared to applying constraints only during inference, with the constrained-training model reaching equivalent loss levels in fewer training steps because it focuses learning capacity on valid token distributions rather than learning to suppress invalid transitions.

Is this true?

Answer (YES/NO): YES